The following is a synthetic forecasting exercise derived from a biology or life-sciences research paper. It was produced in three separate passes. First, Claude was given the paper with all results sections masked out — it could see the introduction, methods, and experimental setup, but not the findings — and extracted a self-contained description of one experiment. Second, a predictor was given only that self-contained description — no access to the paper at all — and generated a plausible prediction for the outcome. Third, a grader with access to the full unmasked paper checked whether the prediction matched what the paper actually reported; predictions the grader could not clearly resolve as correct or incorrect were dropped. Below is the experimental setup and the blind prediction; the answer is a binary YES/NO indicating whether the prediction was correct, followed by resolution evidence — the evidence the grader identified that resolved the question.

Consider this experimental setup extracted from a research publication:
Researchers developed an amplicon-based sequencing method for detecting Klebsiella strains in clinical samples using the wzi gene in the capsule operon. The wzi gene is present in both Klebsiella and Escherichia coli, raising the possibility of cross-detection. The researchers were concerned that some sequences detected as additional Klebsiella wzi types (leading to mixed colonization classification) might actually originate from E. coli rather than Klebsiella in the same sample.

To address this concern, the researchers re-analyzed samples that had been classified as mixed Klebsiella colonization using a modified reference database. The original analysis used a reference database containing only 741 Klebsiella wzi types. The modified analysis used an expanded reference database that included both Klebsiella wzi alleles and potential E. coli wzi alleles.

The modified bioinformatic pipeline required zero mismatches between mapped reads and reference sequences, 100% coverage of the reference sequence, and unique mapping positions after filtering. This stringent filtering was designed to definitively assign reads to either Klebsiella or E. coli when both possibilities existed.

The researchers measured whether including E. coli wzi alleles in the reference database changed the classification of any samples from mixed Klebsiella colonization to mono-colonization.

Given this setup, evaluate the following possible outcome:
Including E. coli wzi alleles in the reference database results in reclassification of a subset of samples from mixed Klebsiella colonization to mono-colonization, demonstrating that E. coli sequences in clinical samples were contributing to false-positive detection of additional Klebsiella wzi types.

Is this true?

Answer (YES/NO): NO